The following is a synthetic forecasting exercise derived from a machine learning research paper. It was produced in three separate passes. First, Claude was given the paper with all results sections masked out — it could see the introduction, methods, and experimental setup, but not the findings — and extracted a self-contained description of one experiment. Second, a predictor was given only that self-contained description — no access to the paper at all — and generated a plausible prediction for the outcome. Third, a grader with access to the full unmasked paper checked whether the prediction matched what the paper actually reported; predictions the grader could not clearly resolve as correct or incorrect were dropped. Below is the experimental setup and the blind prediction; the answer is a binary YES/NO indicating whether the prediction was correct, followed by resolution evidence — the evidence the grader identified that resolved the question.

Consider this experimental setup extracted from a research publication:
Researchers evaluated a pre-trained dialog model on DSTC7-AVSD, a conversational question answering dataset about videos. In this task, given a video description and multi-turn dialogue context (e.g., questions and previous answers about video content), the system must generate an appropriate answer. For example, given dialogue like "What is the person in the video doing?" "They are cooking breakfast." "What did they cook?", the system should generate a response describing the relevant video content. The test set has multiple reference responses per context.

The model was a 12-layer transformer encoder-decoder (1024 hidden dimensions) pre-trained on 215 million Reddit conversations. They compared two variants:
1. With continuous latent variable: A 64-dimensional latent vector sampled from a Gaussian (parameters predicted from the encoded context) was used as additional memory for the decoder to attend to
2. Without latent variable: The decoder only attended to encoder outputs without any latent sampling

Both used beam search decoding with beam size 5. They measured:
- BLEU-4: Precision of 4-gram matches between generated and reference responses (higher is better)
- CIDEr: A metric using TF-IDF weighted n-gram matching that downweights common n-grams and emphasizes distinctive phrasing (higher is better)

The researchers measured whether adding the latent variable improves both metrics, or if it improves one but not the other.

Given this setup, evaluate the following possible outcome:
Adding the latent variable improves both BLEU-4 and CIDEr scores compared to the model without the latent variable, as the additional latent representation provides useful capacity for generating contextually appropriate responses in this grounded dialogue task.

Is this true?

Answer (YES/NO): NO